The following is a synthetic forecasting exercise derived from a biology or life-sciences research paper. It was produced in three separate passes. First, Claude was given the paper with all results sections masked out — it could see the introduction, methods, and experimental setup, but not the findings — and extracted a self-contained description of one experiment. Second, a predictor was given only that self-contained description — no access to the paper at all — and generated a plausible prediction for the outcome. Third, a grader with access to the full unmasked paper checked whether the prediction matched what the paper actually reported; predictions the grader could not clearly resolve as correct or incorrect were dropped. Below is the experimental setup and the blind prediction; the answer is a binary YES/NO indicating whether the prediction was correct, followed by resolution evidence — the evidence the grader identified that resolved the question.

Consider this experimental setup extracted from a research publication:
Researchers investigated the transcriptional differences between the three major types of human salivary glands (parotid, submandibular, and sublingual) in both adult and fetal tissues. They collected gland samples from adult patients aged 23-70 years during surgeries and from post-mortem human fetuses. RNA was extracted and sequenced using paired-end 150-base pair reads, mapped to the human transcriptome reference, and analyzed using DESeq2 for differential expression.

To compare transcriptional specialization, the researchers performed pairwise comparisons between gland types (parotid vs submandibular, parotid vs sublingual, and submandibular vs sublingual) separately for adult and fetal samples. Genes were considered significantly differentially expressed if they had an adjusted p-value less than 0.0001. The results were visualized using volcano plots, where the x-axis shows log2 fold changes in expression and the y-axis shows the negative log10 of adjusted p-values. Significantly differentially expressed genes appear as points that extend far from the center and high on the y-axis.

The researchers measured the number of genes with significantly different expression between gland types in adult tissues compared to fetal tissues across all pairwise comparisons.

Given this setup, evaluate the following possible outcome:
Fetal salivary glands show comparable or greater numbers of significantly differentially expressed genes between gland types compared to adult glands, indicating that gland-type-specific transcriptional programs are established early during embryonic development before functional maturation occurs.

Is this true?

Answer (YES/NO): NO